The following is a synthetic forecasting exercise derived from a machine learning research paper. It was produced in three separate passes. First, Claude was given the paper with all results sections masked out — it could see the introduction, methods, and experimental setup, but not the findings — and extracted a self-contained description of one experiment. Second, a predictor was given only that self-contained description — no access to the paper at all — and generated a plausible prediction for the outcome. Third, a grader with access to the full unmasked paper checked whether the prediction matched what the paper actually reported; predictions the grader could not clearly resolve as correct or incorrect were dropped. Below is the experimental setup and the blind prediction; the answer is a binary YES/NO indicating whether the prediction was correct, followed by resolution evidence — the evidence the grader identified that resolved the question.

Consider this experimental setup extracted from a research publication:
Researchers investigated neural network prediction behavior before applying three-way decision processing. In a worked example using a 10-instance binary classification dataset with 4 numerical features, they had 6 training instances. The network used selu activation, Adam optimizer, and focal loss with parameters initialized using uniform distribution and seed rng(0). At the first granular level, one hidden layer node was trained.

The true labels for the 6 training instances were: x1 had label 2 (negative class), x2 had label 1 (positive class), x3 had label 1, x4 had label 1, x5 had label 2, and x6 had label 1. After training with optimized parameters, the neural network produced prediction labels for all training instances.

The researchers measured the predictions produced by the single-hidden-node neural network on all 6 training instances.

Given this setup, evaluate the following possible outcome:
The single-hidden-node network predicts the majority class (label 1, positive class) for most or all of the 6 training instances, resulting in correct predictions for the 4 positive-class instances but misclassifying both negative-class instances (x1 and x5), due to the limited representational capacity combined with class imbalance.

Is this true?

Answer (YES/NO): NO